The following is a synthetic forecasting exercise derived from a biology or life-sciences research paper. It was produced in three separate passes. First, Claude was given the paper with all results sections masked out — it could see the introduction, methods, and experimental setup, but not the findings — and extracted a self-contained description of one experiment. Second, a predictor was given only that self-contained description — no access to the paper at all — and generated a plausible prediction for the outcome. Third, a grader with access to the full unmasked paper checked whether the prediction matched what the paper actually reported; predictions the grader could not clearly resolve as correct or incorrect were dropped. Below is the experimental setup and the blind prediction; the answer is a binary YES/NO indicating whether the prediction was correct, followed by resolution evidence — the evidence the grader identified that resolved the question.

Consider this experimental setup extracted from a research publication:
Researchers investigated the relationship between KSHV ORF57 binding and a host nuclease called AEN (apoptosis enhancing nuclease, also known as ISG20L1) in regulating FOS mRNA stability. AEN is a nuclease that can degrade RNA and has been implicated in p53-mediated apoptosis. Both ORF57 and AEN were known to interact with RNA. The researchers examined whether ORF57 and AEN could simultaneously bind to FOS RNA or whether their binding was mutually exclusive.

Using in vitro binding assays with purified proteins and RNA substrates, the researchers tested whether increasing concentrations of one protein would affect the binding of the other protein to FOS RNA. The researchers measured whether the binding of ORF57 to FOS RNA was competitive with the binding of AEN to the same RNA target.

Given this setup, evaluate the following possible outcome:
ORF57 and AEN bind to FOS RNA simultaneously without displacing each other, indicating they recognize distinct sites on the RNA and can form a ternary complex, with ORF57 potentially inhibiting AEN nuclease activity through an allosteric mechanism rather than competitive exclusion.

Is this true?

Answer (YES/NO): NO